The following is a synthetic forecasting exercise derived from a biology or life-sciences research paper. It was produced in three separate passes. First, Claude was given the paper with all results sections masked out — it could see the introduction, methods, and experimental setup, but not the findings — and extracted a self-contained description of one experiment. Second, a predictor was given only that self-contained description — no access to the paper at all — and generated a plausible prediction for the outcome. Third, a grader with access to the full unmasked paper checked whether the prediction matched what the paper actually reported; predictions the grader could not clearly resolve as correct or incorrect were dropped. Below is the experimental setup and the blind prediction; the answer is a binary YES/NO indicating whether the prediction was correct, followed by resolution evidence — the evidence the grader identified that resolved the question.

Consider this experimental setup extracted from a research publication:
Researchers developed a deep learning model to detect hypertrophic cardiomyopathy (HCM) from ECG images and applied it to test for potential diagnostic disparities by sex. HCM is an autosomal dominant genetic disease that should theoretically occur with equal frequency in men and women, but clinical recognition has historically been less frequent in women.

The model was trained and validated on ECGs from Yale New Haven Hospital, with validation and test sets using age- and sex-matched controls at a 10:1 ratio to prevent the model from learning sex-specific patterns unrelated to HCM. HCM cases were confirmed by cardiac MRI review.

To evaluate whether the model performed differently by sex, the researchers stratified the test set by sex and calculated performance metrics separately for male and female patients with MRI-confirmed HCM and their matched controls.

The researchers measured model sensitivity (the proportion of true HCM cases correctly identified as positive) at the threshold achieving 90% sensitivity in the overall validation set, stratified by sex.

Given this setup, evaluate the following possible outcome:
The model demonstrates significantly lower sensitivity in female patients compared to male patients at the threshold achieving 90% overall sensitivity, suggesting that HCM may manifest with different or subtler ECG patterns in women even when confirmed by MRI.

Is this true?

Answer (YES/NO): NO